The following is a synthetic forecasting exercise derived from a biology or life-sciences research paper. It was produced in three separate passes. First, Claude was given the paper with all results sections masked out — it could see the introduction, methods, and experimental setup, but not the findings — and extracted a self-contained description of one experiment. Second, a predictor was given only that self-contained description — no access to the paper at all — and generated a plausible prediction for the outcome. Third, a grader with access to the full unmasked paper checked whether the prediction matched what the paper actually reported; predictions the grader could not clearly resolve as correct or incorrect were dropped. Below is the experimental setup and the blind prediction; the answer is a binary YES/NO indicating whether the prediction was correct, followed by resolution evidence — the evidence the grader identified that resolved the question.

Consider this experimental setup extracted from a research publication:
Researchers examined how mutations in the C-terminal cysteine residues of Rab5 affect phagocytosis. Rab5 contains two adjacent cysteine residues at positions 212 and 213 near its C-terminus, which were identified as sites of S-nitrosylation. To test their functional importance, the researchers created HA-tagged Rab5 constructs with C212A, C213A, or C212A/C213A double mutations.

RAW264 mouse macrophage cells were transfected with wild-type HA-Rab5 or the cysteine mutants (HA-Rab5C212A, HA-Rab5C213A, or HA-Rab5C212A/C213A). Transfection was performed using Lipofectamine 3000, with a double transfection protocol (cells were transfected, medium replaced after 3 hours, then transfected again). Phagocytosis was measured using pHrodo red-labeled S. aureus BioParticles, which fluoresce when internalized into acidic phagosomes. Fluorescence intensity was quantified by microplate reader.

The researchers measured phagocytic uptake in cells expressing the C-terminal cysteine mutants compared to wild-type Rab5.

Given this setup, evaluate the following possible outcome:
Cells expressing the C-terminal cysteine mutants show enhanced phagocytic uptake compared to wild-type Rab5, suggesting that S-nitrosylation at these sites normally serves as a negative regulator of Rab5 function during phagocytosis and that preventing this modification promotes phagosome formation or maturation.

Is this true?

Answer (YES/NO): NO